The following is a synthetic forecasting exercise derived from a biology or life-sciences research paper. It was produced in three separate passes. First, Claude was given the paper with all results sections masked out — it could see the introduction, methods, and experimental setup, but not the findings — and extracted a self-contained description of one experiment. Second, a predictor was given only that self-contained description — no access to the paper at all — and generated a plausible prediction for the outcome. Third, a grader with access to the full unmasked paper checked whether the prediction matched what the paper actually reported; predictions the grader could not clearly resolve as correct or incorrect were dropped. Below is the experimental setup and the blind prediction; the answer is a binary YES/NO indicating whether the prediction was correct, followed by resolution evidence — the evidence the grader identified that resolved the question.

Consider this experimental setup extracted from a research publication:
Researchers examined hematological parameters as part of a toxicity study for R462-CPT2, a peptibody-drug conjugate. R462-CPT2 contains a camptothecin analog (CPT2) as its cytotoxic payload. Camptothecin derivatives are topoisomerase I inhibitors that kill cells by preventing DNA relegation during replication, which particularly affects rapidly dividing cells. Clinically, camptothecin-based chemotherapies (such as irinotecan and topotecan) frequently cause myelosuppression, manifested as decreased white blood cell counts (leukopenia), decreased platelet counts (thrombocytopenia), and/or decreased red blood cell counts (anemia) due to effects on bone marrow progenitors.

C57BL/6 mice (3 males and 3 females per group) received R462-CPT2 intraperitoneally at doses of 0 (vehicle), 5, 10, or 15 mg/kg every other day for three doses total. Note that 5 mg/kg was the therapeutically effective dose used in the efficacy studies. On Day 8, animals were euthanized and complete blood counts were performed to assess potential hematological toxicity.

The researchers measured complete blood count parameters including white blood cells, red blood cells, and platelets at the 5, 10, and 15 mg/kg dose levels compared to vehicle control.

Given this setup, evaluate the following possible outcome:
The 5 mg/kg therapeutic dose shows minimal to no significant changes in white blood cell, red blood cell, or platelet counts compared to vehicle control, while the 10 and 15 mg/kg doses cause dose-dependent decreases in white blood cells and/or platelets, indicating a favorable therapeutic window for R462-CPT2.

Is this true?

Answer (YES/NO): NO